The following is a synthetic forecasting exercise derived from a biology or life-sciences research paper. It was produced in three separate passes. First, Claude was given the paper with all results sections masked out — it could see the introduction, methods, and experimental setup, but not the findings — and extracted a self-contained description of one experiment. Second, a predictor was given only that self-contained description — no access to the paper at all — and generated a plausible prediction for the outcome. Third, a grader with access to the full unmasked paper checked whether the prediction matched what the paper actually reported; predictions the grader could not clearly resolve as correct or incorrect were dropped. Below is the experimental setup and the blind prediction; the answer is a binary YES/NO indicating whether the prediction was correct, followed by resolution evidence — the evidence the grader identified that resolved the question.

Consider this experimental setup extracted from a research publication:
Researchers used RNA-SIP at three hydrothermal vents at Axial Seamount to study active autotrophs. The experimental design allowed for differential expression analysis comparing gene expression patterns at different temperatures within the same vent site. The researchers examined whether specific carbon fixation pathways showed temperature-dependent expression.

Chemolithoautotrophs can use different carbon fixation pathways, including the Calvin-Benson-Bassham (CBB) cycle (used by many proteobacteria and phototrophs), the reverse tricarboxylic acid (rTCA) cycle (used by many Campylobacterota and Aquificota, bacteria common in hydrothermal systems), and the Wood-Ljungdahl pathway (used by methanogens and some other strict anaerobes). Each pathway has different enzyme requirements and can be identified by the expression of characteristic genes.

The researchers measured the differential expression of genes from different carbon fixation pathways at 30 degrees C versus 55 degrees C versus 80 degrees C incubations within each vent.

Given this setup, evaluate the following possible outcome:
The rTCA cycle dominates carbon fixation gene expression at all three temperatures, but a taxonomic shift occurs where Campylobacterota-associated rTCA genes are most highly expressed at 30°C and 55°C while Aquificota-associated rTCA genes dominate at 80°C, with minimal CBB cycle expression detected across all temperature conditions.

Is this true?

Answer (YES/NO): YES